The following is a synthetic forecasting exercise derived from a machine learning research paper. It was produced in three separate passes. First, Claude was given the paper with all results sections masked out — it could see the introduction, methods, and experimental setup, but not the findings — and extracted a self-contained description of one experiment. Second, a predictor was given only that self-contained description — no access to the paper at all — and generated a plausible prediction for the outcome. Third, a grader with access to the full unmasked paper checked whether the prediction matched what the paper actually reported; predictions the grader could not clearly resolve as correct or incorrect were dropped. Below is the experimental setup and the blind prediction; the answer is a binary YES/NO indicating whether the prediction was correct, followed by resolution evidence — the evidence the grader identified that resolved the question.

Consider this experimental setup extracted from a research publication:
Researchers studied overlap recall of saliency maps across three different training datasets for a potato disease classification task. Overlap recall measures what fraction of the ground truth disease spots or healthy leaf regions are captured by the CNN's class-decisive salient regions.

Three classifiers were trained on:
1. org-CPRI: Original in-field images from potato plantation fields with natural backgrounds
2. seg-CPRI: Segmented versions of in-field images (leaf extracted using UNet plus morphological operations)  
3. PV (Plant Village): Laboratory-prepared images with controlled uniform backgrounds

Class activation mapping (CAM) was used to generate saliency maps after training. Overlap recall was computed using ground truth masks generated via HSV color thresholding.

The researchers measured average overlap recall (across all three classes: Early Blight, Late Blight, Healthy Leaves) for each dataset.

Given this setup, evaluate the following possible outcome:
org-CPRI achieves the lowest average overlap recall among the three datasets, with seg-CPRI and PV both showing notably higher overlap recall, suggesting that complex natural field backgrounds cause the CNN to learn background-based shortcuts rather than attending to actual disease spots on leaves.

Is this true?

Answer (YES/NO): NO